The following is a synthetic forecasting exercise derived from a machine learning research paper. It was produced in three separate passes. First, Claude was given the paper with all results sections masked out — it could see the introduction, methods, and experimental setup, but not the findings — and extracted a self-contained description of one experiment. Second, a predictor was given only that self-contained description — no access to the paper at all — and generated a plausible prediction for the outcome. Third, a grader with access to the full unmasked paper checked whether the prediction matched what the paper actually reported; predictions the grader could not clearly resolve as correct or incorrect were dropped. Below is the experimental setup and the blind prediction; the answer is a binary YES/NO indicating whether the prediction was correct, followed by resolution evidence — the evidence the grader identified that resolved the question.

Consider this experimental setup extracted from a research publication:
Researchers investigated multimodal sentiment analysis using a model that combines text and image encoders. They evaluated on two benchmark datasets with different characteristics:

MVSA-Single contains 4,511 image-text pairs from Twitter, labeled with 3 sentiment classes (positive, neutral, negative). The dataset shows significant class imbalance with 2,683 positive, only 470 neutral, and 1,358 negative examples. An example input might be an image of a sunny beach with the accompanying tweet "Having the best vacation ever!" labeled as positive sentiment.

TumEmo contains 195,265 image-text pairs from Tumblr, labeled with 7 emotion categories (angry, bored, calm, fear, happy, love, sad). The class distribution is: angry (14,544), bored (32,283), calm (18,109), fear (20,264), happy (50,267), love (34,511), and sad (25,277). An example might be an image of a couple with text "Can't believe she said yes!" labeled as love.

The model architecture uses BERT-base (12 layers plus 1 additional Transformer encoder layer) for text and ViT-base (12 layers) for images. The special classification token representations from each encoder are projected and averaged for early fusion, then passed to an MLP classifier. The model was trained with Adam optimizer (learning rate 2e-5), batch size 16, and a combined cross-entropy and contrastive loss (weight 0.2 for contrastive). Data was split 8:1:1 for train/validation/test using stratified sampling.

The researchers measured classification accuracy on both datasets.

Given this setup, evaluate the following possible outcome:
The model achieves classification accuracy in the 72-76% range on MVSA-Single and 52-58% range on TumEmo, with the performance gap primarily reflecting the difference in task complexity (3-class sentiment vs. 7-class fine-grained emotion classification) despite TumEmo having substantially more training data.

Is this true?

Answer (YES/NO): NO